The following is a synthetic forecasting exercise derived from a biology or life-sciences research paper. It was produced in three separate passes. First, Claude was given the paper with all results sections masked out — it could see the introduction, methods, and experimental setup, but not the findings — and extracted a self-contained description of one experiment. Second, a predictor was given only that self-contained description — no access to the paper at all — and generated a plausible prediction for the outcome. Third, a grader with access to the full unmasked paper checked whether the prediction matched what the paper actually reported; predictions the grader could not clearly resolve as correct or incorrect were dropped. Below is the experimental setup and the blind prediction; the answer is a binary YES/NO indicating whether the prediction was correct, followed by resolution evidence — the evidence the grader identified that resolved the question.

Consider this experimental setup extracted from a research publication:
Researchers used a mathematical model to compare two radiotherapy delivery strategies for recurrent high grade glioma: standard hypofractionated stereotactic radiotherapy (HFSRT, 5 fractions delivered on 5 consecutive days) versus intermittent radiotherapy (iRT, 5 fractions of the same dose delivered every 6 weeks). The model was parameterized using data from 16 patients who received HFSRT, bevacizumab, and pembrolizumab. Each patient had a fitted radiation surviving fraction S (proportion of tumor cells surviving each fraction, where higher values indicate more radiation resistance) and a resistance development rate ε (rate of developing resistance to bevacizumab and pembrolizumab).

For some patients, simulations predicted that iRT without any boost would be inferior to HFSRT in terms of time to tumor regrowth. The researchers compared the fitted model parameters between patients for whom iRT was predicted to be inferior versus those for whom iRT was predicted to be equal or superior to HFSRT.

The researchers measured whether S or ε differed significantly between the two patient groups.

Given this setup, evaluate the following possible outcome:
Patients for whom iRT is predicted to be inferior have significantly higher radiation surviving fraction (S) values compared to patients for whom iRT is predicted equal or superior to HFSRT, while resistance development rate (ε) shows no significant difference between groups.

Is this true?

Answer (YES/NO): NO